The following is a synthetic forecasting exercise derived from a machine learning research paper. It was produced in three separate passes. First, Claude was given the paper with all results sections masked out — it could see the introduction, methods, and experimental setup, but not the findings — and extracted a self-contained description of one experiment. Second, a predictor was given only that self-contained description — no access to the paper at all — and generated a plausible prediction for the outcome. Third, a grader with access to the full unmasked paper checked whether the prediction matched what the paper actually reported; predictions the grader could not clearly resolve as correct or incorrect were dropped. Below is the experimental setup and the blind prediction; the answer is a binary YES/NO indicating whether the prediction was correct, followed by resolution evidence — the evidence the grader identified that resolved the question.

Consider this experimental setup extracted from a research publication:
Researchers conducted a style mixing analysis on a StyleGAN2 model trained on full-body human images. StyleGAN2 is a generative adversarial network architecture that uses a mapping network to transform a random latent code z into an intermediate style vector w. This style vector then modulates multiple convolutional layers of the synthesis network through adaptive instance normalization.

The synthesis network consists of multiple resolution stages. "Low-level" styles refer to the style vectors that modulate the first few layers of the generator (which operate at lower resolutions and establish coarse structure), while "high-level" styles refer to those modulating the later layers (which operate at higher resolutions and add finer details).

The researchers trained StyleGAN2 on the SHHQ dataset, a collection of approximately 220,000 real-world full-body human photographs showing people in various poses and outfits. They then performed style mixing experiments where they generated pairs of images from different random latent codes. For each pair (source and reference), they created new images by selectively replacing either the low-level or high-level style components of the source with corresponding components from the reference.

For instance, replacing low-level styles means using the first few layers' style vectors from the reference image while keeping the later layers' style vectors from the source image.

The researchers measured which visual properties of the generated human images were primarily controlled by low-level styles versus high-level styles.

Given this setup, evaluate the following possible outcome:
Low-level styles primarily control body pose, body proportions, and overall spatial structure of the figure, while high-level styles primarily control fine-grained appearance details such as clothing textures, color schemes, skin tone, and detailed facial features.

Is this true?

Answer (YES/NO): NO